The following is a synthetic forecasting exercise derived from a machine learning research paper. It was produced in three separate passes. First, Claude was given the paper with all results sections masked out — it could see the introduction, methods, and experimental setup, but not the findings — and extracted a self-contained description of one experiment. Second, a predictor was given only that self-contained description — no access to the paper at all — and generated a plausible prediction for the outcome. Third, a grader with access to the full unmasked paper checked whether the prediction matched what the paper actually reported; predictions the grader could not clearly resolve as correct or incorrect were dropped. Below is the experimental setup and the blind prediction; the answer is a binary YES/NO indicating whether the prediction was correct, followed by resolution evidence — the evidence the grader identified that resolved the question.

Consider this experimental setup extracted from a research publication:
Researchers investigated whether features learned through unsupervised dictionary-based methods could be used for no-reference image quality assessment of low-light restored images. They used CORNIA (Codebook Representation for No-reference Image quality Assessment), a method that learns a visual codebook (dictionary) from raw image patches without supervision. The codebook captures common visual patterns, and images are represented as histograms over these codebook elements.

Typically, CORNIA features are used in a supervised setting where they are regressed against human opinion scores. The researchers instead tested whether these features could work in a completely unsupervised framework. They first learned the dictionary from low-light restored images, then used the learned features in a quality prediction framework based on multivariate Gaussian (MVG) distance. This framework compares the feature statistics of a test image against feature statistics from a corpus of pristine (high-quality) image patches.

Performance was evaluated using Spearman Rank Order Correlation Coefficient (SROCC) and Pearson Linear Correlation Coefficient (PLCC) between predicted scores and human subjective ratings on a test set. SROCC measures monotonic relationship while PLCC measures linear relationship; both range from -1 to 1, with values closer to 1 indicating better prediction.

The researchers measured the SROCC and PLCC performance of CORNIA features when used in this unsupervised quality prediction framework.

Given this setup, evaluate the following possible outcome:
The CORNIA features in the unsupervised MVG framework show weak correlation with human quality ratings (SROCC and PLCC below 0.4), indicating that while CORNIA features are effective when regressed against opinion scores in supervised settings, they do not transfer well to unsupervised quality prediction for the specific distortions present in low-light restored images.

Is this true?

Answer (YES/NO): YES